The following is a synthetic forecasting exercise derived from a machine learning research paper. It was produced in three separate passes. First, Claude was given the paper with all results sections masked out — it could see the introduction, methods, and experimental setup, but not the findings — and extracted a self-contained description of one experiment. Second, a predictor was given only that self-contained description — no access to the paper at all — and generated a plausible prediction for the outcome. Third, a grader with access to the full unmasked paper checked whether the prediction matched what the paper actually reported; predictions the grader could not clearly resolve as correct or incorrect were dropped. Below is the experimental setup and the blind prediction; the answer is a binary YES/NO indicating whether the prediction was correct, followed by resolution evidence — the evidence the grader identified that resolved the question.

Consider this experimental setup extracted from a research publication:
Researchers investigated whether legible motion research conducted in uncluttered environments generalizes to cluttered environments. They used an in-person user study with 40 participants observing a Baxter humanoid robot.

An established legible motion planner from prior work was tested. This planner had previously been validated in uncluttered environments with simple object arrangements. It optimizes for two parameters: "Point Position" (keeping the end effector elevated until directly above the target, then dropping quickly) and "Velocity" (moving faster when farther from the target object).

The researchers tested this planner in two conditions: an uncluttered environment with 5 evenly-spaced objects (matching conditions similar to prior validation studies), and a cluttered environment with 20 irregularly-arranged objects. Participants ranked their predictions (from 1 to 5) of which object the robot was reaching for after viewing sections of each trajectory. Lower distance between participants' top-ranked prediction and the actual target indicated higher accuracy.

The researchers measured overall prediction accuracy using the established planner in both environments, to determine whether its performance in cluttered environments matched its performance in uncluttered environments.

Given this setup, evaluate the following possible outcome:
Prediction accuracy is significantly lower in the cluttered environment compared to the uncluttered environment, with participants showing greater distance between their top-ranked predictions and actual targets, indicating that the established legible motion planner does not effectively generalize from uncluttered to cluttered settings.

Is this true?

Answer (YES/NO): YES